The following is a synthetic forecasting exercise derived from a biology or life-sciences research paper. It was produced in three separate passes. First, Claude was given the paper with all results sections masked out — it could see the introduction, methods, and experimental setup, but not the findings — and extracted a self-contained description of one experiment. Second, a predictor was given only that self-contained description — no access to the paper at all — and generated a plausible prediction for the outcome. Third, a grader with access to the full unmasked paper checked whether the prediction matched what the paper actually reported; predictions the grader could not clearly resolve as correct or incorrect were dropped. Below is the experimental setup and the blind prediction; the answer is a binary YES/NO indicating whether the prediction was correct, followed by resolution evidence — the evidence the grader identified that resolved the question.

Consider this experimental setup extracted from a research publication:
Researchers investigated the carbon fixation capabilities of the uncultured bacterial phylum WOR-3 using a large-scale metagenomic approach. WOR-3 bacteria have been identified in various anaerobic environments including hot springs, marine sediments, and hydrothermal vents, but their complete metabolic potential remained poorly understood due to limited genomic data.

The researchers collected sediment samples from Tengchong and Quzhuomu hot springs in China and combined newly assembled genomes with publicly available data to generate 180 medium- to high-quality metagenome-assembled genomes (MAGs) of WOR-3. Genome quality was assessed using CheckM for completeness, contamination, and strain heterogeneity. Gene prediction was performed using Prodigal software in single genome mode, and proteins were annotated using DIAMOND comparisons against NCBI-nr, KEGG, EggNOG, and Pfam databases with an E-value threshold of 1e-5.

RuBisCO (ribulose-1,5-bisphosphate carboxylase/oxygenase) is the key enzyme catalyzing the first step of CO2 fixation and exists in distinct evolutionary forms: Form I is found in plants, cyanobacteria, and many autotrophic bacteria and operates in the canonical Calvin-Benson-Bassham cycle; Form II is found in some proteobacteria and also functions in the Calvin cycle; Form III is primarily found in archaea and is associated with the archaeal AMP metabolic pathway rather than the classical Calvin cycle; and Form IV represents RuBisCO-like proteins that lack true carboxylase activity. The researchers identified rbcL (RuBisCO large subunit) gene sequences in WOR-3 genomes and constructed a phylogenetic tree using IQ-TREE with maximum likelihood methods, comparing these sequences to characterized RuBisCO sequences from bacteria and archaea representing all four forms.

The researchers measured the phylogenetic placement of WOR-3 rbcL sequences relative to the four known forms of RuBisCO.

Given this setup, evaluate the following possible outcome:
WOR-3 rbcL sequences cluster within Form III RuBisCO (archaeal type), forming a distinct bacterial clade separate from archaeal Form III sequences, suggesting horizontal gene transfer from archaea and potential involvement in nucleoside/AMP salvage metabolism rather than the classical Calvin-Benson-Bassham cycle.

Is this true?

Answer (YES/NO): NO